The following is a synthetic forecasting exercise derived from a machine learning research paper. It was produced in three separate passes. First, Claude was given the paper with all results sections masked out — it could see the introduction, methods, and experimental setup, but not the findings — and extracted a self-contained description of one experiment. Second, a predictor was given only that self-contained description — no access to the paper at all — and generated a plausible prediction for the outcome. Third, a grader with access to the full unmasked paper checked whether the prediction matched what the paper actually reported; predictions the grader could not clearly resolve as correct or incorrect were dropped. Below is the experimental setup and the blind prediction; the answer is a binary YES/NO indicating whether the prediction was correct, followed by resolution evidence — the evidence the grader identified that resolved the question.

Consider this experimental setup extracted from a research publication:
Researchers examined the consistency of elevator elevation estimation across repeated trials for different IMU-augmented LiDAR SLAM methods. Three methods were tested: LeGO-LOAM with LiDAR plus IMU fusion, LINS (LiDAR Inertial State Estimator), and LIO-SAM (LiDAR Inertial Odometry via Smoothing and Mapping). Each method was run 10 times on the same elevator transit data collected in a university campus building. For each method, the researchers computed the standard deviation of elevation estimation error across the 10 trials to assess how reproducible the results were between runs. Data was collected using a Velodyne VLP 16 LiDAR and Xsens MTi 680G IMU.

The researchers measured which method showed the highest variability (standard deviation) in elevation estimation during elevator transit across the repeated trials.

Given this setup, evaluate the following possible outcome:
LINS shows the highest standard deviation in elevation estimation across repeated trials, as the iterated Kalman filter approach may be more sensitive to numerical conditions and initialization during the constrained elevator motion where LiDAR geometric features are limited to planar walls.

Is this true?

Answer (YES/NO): NO